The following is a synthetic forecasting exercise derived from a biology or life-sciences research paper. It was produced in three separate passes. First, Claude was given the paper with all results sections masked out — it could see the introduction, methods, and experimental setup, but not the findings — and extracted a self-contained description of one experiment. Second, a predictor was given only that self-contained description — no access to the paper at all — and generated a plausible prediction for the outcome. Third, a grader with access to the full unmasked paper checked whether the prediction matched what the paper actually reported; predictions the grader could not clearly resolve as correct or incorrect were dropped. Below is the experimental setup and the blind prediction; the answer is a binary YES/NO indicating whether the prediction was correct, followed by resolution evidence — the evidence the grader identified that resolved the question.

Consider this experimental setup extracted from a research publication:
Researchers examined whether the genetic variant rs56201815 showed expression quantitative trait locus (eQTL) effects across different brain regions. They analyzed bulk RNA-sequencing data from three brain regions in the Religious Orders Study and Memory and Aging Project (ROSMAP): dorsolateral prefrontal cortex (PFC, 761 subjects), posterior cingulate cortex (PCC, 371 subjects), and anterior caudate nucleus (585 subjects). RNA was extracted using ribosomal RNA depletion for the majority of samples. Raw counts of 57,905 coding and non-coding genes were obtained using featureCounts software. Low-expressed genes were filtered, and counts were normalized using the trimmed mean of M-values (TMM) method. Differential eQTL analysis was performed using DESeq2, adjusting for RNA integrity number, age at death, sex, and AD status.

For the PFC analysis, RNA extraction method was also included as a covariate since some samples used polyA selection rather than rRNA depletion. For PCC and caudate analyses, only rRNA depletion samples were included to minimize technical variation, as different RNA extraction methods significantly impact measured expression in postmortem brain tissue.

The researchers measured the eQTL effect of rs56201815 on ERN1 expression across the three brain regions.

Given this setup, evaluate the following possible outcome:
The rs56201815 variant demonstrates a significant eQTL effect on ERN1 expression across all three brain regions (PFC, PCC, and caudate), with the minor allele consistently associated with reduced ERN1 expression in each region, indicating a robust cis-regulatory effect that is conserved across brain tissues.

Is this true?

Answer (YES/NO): NO